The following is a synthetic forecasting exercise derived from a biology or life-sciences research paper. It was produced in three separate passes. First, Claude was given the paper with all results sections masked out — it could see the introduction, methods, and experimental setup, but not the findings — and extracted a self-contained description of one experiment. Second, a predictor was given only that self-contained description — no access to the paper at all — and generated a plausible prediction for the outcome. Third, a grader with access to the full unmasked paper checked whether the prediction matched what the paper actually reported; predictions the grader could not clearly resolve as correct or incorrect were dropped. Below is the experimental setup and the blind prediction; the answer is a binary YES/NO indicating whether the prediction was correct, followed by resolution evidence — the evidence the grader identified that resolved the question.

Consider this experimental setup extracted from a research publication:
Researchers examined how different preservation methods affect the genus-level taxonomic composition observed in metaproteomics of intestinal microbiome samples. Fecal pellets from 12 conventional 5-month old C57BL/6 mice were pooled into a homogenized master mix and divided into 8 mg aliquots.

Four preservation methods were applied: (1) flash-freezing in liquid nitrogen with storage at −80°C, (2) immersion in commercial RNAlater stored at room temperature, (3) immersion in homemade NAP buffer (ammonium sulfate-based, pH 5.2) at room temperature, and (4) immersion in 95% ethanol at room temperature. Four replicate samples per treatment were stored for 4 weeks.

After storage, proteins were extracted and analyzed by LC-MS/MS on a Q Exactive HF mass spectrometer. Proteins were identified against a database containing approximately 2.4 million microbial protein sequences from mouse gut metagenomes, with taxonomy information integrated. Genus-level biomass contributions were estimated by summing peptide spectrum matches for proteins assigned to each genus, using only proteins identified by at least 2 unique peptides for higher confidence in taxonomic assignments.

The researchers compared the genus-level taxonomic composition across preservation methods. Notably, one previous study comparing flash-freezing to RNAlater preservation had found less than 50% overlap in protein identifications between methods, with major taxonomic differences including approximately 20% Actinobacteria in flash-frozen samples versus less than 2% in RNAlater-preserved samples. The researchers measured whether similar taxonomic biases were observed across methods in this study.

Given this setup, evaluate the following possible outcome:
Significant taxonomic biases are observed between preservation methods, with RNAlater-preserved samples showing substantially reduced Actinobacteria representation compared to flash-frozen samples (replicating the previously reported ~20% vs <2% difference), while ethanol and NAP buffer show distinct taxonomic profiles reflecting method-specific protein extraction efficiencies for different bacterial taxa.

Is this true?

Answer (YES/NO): NO